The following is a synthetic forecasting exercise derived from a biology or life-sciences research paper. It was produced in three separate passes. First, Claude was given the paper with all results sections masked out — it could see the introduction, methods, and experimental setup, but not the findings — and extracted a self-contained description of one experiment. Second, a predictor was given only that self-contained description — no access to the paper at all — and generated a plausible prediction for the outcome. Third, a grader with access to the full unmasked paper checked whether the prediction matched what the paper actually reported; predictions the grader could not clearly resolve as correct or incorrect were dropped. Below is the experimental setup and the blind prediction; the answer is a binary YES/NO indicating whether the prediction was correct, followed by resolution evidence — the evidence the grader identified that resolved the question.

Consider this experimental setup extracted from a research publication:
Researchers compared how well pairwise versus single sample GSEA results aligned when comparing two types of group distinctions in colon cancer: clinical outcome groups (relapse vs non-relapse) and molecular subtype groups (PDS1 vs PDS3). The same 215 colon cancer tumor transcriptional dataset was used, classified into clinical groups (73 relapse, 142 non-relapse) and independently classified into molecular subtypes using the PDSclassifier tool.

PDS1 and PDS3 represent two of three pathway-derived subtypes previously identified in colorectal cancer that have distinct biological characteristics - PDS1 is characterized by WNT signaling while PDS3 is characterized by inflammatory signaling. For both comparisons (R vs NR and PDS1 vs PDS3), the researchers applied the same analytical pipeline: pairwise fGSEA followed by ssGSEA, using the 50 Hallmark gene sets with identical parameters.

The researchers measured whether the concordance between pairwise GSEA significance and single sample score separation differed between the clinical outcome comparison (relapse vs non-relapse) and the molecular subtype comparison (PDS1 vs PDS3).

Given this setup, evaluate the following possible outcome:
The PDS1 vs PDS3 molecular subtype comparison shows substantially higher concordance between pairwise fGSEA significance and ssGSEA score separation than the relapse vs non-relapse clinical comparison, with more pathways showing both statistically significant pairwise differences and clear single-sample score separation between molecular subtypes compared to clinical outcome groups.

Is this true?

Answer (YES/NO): YES